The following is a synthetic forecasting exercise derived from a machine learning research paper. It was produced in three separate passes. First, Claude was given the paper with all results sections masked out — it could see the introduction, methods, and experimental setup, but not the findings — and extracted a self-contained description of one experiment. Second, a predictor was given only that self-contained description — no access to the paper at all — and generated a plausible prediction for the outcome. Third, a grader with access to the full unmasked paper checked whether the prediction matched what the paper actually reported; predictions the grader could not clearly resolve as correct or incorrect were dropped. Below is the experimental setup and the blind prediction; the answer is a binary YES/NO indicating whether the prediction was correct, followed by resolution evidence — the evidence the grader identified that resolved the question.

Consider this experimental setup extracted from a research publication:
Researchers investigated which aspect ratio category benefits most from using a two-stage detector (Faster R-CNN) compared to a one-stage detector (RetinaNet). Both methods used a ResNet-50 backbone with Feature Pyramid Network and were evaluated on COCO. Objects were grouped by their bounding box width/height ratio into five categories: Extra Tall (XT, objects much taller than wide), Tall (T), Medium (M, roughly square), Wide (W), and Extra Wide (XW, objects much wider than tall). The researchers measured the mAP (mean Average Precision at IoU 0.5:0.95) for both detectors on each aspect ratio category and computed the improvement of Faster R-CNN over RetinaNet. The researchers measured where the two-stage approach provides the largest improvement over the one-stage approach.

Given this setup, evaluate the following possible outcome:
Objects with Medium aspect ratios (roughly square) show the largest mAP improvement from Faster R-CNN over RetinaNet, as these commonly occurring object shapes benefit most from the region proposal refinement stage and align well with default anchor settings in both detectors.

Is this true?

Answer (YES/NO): NO